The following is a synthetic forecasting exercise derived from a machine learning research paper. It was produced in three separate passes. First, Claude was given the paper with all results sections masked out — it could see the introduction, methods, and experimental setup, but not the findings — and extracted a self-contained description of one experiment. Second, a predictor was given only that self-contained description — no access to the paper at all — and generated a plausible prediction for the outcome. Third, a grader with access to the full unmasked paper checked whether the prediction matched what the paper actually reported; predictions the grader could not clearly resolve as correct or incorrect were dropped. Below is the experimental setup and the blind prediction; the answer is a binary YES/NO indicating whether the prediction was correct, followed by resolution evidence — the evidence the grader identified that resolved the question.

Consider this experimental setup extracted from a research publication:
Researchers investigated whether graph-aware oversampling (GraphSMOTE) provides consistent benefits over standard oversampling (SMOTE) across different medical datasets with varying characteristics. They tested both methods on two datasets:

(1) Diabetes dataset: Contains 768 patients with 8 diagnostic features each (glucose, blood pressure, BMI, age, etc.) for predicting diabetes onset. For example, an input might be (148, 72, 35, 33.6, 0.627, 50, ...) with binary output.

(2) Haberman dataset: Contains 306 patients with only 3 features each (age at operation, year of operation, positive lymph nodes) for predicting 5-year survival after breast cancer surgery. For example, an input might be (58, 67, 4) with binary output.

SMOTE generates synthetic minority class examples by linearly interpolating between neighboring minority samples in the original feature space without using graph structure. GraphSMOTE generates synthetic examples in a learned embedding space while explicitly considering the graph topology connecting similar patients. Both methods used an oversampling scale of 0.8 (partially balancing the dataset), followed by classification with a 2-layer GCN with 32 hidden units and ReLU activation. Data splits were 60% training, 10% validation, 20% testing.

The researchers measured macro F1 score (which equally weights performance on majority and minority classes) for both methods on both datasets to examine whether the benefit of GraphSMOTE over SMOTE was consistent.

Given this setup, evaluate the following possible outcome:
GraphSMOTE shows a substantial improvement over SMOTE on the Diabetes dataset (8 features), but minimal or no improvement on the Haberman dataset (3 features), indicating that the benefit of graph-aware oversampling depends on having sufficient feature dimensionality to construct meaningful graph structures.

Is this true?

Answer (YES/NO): NO